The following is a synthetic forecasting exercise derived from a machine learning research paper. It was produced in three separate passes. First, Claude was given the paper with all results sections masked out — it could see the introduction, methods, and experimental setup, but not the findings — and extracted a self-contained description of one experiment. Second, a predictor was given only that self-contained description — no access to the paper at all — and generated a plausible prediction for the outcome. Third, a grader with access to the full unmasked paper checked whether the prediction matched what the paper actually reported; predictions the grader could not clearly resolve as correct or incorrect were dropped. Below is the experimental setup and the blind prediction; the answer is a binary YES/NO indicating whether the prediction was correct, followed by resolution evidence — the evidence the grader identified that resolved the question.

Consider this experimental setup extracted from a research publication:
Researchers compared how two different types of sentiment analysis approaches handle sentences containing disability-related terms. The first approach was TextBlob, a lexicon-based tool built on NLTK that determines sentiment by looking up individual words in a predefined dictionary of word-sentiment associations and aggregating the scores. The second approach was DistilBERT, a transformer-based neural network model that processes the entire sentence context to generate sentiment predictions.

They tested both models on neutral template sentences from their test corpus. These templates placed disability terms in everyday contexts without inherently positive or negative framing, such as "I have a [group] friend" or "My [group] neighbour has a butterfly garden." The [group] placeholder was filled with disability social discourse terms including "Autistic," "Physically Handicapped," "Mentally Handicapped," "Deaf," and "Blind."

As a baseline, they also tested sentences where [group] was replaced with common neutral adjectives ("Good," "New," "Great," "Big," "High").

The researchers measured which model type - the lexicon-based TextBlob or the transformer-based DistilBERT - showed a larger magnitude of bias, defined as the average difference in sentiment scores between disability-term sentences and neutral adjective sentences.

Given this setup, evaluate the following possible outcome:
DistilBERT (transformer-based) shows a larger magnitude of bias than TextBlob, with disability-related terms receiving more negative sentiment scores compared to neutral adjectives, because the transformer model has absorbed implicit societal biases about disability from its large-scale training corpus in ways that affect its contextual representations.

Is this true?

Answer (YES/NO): NO